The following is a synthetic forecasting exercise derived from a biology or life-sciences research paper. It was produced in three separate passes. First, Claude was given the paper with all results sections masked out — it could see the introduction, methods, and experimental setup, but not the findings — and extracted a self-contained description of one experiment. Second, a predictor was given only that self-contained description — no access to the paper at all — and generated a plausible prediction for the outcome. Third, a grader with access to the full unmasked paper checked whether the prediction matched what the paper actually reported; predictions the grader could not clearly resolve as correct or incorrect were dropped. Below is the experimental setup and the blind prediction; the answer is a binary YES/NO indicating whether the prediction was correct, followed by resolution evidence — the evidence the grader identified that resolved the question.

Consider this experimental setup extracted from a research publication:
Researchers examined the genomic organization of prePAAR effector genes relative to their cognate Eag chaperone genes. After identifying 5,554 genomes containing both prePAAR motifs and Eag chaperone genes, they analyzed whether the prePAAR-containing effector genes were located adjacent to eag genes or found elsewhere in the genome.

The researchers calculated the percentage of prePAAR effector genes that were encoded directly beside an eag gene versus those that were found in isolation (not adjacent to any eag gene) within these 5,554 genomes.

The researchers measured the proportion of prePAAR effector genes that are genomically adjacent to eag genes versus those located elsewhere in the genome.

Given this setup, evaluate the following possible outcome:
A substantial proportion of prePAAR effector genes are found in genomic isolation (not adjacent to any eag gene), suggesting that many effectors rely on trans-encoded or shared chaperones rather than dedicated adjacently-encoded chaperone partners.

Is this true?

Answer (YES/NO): NO